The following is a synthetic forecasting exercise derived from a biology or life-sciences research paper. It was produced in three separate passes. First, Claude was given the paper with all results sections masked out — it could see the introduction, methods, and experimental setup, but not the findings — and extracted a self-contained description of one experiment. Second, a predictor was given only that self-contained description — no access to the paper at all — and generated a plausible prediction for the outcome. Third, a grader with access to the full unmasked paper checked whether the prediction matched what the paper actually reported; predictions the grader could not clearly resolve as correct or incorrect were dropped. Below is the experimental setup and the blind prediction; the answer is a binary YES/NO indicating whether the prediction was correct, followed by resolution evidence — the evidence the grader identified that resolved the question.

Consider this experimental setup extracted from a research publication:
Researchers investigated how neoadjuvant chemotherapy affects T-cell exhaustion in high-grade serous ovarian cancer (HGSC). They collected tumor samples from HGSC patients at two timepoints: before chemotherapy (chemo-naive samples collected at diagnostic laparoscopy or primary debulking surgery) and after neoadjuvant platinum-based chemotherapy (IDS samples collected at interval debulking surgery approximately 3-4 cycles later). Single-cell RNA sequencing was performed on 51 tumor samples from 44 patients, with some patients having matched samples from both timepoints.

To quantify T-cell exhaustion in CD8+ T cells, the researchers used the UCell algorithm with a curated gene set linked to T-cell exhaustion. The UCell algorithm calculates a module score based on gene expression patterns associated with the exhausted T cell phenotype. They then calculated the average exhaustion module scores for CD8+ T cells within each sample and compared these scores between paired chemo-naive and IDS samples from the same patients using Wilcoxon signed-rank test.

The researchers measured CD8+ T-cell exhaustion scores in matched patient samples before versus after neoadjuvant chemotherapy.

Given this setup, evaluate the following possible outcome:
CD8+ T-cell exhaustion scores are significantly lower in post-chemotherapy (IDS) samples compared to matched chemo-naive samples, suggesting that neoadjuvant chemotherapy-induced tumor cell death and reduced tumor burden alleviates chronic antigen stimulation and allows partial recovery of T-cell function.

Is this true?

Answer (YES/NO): NO